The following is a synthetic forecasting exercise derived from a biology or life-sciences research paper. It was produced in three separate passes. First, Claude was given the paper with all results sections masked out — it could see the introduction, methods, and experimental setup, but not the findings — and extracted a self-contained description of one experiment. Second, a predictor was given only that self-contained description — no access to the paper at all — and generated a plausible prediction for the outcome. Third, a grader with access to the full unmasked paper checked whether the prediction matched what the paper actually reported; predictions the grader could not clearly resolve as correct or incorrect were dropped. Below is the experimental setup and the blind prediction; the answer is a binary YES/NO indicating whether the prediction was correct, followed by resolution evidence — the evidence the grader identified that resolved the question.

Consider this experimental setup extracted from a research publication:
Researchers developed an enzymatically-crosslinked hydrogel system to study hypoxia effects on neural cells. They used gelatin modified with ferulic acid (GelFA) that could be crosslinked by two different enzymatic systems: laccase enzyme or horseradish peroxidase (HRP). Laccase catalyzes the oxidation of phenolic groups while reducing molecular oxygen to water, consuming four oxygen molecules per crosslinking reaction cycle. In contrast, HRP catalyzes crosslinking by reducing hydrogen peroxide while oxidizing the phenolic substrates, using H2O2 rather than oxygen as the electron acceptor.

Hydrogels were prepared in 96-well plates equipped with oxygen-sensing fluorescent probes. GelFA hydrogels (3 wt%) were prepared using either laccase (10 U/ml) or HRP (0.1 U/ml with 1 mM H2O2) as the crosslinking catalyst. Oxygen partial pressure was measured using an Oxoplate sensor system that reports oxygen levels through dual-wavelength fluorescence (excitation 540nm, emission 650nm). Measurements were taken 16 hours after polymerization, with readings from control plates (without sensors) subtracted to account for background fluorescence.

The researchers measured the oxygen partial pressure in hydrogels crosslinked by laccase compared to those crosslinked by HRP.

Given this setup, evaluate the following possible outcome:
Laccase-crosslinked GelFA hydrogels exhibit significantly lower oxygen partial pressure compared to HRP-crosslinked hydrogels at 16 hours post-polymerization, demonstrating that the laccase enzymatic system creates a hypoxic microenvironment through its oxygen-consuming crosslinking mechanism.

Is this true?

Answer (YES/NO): YES